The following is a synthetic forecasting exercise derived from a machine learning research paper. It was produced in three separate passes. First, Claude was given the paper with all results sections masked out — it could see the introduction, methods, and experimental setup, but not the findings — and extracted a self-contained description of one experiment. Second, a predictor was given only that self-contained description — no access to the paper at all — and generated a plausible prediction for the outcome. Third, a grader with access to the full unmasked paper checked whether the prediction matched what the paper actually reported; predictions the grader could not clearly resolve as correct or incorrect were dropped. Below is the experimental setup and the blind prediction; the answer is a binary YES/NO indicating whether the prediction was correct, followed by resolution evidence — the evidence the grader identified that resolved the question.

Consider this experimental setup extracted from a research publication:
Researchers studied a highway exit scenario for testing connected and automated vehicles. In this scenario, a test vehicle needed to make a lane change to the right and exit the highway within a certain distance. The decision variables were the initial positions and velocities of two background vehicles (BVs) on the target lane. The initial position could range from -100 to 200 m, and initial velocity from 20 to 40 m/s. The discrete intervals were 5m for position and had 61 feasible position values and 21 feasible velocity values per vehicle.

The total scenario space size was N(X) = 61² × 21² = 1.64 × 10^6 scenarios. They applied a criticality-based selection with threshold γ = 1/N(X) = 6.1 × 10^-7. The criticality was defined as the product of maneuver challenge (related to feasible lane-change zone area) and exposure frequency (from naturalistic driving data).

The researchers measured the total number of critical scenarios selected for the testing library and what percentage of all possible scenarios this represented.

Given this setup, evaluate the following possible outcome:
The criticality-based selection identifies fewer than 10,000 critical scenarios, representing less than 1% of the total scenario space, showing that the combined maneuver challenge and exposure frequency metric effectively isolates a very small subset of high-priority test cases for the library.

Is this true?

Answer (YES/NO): YES